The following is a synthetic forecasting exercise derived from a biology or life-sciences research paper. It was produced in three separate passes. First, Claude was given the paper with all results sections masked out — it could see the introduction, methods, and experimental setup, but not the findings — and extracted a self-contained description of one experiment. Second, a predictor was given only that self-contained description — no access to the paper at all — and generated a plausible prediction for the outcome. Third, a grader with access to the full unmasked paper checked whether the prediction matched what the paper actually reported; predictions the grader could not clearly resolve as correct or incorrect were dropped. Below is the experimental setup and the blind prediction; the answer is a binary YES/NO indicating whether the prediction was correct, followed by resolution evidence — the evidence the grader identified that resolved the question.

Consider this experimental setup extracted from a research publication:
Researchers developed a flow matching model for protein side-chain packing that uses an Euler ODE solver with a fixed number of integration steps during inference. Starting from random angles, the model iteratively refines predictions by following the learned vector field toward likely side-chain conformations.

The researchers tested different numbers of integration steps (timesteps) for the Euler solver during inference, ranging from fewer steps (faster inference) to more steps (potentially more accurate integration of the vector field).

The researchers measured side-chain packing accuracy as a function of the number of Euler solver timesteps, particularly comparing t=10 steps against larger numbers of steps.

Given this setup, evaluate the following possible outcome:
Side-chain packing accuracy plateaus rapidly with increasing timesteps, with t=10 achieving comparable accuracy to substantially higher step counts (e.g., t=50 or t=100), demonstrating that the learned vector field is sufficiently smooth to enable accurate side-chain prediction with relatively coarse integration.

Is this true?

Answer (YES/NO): YES